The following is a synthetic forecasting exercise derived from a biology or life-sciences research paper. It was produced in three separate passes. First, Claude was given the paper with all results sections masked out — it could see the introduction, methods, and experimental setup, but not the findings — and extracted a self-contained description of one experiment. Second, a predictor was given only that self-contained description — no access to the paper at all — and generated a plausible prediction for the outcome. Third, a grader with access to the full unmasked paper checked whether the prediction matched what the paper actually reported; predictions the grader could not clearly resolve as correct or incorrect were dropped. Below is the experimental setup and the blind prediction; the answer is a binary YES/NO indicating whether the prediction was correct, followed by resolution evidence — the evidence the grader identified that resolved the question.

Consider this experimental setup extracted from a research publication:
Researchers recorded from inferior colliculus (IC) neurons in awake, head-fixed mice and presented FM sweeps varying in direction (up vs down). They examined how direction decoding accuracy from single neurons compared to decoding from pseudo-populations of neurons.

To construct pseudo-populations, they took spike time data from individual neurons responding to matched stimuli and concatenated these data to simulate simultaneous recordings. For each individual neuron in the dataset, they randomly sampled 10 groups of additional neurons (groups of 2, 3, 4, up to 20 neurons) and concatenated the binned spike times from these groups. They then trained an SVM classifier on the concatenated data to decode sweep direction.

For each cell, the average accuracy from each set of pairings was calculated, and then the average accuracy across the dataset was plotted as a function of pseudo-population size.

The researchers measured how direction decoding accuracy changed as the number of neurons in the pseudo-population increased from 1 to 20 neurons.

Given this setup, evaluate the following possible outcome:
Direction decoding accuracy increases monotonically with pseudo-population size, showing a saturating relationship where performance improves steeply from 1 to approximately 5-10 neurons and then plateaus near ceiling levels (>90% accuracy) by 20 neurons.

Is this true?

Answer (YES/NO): NO